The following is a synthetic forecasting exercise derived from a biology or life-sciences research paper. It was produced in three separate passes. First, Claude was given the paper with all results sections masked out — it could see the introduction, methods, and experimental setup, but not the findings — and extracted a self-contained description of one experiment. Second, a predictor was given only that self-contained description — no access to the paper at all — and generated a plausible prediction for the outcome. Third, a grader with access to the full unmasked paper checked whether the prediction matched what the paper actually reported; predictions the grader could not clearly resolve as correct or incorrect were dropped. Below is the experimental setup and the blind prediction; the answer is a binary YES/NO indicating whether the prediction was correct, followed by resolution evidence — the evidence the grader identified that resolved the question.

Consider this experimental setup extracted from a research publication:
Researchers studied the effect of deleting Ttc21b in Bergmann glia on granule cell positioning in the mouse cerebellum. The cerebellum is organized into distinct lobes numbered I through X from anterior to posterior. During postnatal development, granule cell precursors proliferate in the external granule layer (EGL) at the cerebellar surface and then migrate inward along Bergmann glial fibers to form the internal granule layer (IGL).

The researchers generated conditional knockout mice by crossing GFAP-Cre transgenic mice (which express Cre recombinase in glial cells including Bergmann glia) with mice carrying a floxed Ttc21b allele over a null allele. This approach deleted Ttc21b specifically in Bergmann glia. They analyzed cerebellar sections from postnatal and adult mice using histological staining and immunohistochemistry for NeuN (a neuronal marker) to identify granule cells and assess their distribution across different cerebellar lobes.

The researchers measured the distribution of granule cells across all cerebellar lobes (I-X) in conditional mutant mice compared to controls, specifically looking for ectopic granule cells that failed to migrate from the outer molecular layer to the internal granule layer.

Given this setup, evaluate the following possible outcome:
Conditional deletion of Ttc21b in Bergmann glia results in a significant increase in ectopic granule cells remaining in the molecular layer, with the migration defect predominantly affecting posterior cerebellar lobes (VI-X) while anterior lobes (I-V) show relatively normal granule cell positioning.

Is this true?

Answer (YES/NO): NO